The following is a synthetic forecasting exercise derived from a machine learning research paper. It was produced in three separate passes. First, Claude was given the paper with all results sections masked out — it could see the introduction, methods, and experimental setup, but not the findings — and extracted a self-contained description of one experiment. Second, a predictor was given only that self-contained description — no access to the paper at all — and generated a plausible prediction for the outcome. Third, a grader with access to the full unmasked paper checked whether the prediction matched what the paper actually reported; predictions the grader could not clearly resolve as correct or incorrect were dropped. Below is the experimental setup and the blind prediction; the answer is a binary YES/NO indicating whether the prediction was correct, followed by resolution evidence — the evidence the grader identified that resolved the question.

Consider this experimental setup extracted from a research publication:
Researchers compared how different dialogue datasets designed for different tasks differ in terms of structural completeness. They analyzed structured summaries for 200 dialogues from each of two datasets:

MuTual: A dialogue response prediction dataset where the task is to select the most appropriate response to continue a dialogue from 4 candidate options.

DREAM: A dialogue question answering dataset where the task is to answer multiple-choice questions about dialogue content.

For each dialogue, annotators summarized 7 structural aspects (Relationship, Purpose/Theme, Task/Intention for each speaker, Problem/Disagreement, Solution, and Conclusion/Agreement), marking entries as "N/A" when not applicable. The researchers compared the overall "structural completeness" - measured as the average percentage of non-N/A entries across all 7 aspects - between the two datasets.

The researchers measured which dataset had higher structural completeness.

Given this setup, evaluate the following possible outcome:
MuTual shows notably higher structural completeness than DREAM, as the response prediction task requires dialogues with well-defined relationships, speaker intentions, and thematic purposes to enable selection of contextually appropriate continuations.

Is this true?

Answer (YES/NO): NO